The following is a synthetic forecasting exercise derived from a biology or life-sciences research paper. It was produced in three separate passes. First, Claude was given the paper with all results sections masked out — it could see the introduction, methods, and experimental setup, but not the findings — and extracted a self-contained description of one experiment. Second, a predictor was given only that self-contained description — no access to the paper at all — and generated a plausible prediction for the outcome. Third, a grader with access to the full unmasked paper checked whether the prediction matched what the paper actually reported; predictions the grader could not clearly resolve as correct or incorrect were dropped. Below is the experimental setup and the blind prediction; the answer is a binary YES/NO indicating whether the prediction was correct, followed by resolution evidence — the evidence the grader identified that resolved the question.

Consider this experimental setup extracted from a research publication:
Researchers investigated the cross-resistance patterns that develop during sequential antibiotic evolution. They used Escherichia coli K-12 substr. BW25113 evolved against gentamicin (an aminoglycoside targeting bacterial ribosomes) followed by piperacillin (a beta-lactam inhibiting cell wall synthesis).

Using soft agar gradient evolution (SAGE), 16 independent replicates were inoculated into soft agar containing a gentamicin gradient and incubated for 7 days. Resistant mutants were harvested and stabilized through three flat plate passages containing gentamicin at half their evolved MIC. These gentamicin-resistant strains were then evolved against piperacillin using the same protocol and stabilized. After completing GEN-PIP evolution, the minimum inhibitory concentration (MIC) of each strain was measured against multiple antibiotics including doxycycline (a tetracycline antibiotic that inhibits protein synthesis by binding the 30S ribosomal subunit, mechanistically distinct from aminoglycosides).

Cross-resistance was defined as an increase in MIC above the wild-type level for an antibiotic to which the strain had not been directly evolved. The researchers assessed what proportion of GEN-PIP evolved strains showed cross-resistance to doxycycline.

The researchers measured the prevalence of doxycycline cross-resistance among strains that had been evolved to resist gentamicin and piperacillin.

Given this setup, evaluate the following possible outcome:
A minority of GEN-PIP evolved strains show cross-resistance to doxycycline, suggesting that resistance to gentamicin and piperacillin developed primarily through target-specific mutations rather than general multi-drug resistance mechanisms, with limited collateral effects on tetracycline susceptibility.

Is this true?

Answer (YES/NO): NO